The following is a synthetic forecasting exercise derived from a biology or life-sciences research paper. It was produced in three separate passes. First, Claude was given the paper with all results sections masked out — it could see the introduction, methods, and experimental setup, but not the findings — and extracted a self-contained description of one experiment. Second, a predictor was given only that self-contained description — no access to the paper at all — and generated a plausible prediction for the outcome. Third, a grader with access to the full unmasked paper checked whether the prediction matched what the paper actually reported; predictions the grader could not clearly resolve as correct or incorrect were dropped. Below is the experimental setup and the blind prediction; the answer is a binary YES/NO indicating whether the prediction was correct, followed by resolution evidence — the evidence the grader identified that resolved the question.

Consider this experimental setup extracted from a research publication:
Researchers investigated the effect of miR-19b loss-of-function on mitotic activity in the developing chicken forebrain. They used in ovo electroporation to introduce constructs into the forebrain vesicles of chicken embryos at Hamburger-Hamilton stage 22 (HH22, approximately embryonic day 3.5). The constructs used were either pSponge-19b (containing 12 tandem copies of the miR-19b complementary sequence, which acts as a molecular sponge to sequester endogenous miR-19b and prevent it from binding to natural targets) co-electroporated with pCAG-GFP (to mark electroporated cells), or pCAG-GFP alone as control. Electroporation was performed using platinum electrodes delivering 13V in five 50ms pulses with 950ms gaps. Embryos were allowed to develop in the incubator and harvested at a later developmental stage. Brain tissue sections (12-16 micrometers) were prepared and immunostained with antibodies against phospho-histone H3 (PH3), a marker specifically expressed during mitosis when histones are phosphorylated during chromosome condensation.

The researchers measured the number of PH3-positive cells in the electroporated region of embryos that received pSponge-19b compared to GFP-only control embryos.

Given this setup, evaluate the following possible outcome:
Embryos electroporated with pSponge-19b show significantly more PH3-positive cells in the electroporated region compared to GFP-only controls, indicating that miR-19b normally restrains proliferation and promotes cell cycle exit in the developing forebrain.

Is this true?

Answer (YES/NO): NO